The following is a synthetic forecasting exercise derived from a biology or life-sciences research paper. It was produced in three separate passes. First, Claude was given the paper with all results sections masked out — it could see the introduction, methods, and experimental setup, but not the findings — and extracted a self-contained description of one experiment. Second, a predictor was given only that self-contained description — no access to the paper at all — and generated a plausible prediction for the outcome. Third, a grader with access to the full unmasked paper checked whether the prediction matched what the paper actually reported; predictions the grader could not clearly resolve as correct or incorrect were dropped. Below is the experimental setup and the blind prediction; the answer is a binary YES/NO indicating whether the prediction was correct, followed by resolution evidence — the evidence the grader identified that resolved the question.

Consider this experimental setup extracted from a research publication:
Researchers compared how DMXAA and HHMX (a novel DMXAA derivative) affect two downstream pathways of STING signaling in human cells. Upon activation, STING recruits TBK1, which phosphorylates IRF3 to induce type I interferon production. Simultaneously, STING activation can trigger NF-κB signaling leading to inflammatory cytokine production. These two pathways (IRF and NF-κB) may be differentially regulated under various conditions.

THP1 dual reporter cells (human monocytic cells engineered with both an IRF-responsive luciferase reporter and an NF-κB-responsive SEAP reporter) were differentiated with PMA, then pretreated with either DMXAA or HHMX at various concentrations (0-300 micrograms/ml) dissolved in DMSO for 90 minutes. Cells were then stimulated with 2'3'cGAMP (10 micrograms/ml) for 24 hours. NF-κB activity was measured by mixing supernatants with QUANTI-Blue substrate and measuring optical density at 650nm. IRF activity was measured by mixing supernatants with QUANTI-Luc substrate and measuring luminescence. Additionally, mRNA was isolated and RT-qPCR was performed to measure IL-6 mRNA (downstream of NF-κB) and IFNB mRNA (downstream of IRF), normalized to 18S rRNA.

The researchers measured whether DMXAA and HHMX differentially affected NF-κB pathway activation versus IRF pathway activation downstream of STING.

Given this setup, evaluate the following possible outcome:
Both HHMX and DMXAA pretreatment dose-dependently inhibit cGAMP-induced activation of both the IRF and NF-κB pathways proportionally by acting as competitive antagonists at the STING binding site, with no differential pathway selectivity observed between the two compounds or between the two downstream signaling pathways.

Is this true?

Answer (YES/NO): NO